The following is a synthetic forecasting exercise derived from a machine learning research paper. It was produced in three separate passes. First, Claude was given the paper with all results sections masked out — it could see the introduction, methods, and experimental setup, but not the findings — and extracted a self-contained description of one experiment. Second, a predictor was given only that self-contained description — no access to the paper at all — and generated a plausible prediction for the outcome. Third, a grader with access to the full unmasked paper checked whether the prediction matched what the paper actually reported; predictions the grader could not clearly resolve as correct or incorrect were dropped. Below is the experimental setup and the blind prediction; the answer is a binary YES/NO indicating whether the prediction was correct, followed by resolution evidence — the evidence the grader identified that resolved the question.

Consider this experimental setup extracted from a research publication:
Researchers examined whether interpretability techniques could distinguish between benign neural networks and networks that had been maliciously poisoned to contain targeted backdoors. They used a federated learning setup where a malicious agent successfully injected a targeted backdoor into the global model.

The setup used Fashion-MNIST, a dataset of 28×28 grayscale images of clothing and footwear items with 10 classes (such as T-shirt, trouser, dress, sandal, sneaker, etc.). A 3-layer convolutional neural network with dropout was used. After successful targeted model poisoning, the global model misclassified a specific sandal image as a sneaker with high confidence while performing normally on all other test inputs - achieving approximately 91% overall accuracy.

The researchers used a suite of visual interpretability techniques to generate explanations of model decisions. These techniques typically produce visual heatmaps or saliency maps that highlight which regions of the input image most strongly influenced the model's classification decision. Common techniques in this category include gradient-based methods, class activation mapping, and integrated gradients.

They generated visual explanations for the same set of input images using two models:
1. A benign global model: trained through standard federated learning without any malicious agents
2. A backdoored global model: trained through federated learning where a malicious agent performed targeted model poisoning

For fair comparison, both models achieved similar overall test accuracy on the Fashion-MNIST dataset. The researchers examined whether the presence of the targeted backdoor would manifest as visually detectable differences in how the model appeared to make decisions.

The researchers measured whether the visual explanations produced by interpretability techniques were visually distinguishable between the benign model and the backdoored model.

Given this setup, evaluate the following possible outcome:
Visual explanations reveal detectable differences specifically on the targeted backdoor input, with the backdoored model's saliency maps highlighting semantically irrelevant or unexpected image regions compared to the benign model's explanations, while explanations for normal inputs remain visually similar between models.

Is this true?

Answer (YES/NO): NO